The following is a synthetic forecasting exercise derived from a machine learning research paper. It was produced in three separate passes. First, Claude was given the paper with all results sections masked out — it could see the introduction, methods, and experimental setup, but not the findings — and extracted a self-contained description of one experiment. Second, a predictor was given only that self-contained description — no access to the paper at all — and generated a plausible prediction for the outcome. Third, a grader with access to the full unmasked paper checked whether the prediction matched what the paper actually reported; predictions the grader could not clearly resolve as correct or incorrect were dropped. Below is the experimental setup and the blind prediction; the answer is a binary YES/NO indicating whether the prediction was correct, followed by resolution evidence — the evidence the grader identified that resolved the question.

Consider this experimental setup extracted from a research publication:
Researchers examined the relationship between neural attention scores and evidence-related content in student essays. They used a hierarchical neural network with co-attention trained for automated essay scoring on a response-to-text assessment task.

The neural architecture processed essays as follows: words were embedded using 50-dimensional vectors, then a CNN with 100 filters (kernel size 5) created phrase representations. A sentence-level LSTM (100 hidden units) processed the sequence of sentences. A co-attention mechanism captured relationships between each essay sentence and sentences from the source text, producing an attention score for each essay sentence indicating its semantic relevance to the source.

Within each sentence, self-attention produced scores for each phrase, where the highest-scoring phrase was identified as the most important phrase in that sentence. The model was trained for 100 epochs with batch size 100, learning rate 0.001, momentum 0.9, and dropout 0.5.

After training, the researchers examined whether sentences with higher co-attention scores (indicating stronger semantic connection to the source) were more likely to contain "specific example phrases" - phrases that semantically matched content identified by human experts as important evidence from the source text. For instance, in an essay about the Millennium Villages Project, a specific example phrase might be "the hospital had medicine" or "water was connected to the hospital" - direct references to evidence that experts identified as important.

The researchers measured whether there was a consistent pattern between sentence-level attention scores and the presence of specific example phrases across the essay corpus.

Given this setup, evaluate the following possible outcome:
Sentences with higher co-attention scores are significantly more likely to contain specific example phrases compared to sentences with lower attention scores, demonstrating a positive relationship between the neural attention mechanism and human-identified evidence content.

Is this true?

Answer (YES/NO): YES